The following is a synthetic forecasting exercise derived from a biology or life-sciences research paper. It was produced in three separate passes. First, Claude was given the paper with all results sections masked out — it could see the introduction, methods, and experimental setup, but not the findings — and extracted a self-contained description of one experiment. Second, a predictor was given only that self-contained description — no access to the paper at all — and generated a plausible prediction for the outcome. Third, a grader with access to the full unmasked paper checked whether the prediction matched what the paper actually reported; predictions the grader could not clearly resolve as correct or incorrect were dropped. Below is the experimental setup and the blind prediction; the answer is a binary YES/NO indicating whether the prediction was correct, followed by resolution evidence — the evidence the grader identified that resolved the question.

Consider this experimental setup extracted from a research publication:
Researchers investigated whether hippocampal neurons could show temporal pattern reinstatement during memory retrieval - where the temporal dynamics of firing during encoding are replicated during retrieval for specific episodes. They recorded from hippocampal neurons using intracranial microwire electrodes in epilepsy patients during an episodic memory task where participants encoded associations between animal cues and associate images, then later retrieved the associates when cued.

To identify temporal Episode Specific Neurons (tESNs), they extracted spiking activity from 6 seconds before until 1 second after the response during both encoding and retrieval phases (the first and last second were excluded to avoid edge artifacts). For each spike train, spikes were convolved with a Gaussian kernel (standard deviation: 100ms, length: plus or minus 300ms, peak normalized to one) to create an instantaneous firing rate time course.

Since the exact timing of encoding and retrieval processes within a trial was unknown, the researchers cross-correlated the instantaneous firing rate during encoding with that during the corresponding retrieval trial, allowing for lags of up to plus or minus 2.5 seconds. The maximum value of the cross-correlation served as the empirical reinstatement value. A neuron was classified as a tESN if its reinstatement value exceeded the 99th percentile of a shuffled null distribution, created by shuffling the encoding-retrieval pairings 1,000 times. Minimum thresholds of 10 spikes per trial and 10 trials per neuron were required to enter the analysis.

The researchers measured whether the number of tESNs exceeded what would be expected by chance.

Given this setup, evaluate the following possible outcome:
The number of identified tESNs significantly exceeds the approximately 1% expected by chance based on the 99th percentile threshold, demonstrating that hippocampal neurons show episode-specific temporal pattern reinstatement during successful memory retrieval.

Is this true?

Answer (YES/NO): YES